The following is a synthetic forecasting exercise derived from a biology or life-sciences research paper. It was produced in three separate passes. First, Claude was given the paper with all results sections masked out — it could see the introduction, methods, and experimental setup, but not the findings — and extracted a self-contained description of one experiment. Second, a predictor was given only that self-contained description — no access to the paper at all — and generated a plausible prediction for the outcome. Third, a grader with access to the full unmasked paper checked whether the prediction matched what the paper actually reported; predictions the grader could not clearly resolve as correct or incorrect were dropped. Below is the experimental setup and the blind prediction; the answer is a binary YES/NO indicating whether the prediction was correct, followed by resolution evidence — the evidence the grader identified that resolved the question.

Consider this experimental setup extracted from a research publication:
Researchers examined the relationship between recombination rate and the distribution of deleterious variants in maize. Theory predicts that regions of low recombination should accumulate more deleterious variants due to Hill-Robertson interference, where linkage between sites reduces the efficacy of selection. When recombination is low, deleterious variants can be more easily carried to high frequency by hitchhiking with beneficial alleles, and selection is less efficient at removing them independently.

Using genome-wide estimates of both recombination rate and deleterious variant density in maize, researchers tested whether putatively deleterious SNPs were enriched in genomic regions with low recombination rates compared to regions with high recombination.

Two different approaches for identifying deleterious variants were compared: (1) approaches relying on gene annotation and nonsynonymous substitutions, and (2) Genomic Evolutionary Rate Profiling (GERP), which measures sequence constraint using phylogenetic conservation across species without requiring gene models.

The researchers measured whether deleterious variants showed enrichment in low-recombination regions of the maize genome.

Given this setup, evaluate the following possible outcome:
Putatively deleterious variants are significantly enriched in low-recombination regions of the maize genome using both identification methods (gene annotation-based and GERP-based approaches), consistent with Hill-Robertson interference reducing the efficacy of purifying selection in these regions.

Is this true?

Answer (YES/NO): NO